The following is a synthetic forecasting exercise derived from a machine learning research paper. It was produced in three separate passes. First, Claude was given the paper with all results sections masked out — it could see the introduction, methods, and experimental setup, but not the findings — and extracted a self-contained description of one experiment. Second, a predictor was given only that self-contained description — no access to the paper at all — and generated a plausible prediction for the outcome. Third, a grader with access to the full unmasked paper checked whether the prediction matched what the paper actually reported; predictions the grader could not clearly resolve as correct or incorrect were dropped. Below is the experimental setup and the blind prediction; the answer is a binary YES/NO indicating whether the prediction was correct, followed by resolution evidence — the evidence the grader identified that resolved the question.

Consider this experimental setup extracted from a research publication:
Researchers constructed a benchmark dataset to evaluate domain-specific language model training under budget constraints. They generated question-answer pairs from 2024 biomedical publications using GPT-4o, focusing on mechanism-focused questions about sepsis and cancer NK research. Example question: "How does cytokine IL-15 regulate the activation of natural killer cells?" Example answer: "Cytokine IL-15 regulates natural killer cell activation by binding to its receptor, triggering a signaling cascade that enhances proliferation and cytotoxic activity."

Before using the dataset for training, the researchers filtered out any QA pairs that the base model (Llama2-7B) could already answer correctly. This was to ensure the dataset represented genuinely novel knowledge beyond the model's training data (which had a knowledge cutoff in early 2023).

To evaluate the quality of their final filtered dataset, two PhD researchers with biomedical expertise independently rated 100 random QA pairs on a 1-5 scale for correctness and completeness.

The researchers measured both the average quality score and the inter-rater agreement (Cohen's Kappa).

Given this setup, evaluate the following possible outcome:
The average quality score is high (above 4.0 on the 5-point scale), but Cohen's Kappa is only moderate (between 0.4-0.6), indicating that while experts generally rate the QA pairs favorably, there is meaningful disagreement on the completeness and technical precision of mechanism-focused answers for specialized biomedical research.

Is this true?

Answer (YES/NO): NO